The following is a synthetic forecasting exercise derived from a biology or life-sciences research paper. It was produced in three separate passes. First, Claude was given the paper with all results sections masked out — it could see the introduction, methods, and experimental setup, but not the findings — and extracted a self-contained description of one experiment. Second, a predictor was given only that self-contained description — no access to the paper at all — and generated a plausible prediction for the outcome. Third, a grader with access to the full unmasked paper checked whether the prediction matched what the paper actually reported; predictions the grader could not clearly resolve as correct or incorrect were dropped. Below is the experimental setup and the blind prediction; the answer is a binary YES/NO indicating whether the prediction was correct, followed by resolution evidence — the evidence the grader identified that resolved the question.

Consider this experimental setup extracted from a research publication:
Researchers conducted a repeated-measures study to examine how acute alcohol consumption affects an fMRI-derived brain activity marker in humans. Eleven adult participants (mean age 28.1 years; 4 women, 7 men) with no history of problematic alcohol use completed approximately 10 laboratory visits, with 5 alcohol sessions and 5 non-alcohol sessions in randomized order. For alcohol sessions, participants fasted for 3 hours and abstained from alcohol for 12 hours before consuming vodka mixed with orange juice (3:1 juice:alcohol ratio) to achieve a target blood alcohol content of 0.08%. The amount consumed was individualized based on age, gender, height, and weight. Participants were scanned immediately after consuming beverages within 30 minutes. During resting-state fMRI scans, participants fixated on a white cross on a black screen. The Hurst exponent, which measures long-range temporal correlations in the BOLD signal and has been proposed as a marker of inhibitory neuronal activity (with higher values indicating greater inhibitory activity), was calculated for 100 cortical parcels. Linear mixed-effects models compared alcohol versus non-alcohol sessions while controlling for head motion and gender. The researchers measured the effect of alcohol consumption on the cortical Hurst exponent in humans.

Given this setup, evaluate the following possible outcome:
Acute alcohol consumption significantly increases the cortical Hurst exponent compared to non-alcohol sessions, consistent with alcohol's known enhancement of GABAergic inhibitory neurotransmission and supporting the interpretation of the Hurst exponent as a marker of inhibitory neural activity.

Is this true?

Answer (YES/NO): NO